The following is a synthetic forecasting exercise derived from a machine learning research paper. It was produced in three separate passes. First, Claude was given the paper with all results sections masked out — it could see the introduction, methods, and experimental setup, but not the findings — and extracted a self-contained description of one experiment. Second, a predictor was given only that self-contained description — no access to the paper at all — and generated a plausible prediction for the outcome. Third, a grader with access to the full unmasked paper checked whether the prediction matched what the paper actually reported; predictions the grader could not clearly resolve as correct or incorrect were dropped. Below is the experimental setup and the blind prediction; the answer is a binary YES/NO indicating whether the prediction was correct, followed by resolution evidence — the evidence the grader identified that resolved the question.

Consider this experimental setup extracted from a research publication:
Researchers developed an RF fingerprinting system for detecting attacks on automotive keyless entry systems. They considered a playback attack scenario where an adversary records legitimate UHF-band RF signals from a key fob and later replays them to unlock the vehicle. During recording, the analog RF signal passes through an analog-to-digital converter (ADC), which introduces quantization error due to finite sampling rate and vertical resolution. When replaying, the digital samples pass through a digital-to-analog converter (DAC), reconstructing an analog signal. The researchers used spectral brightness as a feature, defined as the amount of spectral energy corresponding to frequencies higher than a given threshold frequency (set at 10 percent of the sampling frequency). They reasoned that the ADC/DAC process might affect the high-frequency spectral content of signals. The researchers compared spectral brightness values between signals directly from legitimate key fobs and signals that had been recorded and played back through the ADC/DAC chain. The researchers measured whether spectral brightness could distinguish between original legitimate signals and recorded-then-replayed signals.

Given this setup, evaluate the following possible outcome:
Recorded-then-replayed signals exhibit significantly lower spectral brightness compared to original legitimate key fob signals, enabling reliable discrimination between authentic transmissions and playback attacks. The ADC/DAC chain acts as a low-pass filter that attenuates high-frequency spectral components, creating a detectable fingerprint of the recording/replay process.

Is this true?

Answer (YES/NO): NO